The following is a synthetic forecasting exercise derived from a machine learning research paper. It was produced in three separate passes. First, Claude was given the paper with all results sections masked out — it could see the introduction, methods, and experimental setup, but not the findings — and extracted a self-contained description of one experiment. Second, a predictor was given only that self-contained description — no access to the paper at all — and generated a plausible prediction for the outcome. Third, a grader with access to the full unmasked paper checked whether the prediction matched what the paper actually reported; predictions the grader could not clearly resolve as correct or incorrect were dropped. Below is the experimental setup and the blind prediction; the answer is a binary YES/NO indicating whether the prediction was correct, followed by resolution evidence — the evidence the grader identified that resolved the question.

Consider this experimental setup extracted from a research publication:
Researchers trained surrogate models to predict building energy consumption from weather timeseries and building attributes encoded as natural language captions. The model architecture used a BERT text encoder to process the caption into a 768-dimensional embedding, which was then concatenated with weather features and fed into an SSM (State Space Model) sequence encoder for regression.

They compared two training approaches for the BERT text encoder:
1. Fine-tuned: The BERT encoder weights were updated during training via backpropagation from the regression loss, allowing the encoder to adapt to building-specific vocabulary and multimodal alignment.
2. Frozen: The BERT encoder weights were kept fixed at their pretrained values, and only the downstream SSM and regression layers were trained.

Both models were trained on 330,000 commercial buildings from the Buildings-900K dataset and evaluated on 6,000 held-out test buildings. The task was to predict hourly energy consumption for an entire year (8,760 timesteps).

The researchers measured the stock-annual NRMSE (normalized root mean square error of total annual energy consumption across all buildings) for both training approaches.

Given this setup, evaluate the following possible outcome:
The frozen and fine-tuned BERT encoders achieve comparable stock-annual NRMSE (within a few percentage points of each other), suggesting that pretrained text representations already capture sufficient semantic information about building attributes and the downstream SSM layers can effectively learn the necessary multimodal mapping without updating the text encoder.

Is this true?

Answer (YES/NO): NO